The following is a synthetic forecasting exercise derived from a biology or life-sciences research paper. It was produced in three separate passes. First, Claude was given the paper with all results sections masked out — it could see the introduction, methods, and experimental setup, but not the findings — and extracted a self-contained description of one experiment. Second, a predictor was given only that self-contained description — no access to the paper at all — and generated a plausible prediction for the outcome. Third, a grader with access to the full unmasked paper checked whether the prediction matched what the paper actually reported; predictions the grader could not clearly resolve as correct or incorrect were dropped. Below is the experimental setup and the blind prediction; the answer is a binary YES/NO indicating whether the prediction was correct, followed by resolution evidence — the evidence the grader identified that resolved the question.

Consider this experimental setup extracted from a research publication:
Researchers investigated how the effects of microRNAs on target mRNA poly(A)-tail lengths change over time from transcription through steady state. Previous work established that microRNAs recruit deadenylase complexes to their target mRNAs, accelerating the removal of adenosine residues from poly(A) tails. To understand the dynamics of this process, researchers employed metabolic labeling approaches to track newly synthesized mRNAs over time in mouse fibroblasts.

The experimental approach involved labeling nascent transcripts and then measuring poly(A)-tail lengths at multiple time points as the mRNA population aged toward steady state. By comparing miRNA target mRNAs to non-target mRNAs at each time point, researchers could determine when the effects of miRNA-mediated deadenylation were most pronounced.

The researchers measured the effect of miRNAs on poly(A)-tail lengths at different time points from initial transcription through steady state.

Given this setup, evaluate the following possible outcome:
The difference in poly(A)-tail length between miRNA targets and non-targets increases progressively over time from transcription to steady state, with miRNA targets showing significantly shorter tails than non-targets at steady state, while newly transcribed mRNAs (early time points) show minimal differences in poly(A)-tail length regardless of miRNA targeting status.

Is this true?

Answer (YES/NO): NO